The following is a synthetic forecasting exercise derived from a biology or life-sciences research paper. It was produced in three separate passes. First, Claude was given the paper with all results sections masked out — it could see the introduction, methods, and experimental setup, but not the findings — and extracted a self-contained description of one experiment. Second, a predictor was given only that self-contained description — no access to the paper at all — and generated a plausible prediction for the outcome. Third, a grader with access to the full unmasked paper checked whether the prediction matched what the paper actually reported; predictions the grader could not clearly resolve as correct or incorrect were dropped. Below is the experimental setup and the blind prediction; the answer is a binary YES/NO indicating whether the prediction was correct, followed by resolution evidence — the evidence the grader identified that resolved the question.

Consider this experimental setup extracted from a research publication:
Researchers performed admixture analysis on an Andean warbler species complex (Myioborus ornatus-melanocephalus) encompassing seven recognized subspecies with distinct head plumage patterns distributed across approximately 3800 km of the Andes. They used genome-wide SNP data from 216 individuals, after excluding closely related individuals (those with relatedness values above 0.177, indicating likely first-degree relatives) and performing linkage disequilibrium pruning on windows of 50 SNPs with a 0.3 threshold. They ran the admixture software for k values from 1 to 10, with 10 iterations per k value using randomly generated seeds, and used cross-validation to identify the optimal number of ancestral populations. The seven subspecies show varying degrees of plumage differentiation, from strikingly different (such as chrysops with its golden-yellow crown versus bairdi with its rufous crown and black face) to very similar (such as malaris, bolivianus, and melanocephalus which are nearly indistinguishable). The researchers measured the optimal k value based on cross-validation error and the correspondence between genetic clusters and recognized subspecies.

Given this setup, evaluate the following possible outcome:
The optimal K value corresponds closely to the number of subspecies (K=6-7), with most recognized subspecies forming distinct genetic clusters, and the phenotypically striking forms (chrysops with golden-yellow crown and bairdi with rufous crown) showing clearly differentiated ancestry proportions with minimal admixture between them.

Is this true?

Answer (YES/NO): NO